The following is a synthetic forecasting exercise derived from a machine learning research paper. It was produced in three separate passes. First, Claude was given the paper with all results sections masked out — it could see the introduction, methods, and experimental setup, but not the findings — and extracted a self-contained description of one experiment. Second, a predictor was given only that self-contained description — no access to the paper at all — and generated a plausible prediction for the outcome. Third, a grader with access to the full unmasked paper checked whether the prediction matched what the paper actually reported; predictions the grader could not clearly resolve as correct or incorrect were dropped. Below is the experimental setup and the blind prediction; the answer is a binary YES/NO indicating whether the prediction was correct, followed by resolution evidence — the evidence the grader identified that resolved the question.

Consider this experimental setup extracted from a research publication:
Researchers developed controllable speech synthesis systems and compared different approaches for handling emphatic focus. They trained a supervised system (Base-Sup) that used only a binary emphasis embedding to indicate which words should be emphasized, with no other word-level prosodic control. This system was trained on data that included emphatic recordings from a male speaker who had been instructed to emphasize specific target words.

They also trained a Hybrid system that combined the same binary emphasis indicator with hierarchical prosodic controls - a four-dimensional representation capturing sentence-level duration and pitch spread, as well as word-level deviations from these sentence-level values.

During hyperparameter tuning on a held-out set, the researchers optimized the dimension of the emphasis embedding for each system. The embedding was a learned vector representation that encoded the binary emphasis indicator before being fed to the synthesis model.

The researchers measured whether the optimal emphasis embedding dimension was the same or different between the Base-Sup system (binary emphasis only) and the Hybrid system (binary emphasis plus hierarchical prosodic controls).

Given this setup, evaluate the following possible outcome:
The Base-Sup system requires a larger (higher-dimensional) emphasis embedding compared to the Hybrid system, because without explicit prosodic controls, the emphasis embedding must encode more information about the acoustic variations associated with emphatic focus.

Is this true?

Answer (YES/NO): YES